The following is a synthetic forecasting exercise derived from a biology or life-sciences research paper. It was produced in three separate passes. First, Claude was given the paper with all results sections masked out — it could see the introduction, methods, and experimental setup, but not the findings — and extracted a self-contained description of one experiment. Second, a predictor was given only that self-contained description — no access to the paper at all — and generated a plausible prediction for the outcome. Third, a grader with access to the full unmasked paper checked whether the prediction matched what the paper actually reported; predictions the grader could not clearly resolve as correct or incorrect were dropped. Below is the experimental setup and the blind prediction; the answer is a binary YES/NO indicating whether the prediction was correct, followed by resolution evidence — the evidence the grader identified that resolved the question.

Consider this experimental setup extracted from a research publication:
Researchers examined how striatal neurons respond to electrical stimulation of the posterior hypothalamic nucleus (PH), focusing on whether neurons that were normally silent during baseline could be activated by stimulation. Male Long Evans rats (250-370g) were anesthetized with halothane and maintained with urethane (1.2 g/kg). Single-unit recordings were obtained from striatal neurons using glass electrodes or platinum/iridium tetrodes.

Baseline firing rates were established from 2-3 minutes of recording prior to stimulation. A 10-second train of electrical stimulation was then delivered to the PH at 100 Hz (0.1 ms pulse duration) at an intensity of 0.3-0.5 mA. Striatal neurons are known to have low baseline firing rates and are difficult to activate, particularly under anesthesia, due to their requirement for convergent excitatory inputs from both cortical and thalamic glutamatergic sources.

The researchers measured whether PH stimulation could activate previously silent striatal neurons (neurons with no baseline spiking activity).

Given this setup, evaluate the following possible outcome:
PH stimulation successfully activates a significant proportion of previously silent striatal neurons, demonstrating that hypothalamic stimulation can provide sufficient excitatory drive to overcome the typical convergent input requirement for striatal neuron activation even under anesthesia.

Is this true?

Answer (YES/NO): NO